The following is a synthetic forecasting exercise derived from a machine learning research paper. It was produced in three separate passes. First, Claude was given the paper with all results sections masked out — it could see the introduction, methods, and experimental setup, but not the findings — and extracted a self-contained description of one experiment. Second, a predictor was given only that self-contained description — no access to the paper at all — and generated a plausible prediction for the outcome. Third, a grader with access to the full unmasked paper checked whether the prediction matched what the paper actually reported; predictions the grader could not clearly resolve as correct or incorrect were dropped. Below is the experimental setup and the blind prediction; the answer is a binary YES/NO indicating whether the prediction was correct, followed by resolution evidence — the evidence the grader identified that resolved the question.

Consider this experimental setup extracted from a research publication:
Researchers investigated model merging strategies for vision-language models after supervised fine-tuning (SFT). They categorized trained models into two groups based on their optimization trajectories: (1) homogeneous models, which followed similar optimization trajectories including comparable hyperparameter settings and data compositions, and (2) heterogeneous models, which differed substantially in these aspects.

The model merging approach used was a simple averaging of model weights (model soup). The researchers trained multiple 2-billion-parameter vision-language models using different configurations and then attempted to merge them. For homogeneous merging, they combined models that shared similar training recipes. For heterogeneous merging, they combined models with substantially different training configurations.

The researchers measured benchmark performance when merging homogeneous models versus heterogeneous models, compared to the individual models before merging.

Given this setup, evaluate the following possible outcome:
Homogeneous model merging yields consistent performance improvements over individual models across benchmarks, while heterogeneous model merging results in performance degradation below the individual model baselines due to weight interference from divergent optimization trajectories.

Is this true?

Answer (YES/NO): YES